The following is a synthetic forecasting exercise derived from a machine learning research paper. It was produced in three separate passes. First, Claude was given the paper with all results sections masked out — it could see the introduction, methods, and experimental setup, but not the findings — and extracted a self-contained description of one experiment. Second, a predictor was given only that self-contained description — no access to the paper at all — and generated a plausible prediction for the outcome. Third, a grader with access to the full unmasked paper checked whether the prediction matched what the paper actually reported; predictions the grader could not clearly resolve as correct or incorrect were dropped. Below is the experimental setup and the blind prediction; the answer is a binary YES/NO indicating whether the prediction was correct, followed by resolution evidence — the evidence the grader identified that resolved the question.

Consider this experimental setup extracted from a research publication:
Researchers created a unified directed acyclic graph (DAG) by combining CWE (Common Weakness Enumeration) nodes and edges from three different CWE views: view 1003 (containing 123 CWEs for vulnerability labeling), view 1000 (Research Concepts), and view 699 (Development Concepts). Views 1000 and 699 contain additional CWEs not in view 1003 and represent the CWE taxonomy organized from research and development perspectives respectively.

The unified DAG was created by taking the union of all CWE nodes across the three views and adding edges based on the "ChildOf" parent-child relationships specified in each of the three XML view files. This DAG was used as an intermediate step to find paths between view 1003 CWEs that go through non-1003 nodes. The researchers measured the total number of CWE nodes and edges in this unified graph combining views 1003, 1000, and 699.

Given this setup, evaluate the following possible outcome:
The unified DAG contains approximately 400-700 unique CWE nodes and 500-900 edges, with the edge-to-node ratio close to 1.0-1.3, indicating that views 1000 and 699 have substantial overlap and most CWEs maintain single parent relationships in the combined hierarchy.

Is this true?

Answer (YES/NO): NO